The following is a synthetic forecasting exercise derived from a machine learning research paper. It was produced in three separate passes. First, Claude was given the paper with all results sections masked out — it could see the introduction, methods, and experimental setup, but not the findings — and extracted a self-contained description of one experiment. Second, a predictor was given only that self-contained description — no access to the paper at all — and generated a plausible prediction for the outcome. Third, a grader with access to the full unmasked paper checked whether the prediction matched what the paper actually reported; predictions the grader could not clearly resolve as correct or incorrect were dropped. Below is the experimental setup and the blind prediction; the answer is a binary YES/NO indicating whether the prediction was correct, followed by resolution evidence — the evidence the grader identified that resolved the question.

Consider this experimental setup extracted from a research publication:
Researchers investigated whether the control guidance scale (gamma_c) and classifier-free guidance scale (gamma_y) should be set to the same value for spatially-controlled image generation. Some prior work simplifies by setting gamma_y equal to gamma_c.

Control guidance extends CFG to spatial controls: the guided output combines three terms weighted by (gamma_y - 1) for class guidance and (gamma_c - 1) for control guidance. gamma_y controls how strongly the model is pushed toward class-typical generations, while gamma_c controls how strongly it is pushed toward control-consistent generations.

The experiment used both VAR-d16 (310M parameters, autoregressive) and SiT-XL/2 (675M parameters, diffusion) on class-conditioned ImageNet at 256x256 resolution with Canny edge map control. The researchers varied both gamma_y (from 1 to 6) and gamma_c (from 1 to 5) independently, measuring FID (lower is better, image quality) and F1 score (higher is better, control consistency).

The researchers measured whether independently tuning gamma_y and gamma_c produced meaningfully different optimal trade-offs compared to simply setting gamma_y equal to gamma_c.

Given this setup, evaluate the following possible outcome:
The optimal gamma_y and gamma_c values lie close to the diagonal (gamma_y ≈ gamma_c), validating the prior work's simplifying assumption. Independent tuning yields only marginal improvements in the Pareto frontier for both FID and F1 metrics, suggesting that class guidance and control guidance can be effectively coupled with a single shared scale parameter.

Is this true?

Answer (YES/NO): NO